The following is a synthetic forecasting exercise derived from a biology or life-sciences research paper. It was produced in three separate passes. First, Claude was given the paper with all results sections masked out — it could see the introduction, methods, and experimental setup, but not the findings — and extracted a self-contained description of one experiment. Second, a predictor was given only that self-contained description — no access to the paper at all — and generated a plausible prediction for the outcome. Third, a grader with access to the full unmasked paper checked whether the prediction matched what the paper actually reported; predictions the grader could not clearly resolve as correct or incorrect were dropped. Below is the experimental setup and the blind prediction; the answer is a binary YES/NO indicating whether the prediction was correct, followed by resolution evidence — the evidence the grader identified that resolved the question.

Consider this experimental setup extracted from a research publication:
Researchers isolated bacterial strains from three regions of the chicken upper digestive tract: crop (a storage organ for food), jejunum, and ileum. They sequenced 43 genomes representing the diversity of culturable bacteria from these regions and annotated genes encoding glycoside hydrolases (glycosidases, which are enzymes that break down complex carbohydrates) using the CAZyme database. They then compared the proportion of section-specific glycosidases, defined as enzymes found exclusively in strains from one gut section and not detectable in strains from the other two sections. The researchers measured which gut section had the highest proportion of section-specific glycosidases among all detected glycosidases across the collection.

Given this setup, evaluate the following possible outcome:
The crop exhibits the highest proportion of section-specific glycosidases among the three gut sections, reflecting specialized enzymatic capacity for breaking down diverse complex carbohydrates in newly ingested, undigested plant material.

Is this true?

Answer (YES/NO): YES